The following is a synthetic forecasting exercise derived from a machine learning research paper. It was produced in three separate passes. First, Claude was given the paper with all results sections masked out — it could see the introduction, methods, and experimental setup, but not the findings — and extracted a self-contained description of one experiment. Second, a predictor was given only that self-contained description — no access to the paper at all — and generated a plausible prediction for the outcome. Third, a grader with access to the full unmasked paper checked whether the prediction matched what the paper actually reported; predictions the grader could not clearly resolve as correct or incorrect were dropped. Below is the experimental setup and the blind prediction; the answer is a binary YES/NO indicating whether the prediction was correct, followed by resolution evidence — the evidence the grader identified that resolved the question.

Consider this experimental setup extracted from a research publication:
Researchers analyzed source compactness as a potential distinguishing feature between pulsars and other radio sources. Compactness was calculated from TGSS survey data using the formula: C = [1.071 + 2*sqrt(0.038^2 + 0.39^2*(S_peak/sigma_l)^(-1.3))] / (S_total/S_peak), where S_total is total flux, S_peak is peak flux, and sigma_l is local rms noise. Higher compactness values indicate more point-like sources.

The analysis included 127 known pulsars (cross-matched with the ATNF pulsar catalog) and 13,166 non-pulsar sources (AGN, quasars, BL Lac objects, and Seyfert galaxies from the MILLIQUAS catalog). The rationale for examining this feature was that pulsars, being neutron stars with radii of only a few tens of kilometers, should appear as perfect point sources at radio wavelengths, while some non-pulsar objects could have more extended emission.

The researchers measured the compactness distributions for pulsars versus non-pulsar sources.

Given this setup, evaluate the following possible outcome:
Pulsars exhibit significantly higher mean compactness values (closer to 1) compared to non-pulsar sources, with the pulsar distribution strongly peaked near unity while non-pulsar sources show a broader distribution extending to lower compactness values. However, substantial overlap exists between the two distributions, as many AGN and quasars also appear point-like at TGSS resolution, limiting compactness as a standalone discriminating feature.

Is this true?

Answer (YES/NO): NO